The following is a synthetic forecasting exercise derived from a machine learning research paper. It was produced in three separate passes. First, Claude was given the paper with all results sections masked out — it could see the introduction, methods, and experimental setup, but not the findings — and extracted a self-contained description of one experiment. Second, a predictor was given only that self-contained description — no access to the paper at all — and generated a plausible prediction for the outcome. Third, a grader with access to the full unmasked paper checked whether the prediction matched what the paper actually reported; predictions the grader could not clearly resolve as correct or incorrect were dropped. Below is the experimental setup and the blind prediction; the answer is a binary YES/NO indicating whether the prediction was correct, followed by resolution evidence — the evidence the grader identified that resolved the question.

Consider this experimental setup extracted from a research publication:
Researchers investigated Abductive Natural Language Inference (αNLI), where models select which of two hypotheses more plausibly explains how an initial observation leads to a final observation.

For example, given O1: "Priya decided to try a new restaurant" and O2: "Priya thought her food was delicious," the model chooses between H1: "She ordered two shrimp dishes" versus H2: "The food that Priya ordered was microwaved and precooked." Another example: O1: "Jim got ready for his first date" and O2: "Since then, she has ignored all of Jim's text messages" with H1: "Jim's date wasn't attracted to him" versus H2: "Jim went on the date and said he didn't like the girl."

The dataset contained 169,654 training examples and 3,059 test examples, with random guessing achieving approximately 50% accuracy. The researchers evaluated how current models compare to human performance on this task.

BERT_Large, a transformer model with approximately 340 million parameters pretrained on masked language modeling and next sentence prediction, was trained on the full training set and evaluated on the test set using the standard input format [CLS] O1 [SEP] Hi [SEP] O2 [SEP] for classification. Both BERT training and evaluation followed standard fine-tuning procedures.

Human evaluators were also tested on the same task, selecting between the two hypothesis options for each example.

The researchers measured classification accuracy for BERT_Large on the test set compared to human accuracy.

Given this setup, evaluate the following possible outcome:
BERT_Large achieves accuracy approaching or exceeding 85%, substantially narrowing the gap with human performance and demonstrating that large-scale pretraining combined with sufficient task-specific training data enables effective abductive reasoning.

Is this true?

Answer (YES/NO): NO